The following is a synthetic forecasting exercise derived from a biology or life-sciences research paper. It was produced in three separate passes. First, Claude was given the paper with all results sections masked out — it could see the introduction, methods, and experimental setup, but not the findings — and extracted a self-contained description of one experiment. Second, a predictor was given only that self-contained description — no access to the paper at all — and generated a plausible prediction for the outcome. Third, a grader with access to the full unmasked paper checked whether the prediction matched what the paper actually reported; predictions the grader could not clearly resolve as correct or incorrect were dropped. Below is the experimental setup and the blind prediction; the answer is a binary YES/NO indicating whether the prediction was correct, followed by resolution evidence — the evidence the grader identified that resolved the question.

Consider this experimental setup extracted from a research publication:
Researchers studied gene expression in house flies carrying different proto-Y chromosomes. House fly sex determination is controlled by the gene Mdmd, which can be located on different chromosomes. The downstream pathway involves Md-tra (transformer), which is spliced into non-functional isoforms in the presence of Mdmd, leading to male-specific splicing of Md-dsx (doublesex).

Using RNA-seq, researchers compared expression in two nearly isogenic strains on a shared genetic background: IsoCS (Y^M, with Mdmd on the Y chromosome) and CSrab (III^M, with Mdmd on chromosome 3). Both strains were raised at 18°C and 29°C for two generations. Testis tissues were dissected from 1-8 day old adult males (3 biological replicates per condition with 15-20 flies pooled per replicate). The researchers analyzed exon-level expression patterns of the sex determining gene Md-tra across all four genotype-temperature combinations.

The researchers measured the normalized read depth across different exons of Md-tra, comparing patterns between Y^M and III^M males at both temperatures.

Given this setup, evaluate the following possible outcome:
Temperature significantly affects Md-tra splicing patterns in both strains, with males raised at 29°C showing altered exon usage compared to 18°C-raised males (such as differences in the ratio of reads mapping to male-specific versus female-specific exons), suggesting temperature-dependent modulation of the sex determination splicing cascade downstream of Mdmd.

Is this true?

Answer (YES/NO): NO